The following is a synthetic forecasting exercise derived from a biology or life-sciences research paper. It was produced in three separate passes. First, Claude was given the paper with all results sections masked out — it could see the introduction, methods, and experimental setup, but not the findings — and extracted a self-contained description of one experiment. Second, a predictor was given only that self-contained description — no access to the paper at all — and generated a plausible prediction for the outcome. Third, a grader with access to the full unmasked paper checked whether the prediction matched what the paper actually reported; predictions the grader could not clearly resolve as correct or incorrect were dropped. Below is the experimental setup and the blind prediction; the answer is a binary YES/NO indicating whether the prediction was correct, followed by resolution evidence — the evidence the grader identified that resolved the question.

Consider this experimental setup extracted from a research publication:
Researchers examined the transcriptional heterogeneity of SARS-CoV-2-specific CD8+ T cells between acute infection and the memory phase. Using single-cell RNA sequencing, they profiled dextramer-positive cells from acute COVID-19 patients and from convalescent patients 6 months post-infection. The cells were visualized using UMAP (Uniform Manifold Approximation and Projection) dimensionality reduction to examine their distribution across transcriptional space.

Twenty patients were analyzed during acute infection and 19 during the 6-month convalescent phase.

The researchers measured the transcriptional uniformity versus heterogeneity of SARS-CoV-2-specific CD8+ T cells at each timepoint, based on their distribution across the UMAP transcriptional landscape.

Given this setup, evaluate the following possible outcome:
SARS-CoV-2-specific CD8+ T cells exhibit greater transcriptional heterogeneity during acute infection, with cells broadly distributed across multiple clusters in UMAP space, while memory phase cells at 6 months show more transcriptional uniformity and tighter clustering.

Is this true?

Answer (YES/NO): NO